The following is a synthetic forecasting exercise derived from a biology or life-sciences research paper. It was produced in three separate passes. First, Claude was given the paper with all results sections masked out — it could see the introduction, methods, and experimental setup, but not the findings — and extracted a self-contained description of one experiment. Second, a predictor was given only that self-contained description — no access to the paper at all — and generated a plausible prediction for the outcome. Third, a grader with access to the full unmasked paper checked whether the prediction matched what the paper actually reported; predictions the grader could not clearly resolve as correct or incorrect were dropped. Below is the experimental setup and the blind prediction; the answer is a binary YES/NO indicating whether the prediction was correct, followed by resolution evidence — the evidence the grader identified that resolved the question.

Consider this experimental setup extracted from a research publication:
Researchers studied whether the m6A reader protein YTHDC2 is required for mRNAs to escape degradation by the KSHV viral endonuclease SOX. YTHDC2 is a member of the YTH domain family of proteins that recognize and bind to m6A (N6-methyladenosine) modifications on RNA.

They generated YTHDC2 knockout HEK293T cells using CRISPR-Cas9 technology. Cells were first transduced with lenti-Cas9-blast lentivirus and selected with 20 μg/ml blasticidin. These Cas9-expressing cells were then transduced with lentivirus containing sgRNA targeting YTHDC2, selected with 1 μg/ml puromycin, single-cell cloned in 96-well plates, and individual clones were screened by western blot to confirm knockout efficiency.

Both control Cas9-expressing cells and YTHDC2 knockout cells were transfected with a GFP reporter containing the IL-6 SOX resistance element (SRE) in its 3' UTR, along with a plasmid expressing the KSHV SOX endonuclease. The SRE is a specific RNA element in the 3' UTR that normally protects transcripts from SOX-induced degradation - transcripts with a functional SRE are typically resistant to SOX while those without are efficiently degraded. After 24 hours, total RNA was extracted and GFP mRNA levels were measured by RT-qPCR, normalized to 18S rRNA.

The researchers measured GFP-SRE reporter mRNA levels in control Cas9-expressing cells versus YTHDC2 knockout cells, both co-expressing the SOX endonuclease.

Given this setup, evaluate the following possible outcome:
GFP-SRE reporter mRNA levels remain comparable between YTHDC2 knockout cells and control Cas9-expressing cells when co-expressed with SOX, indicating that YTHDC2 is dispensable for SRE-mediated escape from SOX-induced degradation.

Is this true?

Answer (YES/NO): NO